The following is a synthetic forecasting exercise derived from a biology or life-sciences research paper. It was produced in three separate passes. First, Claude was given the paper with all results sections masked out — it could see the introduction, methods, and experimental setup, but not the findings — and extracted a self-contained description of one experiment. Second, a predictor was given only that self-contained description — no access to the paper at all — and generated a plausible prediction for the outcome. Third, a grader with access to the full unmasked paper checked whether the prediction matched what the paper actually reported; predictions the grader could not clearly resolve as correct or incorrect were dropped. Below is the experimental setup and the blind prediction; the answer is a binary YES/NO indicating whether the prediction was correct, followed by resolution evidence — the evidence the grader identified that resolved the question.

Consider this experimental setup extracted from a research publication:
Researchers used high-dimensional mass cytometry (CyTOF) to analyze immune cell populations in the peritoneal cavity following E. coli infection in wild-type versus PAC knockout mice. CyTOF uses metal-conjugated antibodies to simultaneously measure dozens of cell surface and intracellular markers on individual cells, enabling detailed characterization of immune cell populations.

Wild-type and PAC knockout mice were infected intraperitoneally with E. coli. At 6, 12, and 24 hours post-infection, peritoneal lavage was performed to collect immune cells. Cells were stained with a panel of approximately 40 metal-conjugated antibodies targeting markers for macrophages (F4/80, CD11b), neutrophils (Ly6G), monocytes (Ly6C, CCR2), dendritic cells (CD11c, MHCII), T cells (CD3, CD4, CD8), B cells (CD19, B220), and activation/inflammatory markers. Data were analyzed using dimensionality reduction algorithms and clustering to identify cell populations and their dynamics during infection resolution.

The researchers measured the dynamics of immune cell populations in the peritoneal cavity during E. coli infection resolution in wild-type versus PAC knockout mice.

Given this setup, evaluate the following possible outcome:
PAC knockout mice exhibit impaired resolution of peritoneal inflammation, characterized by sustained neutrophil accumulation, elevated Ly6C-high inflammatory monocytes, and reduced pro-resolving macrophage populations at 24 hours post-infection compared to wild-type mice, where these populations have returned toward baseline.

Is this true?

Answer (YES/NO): NO